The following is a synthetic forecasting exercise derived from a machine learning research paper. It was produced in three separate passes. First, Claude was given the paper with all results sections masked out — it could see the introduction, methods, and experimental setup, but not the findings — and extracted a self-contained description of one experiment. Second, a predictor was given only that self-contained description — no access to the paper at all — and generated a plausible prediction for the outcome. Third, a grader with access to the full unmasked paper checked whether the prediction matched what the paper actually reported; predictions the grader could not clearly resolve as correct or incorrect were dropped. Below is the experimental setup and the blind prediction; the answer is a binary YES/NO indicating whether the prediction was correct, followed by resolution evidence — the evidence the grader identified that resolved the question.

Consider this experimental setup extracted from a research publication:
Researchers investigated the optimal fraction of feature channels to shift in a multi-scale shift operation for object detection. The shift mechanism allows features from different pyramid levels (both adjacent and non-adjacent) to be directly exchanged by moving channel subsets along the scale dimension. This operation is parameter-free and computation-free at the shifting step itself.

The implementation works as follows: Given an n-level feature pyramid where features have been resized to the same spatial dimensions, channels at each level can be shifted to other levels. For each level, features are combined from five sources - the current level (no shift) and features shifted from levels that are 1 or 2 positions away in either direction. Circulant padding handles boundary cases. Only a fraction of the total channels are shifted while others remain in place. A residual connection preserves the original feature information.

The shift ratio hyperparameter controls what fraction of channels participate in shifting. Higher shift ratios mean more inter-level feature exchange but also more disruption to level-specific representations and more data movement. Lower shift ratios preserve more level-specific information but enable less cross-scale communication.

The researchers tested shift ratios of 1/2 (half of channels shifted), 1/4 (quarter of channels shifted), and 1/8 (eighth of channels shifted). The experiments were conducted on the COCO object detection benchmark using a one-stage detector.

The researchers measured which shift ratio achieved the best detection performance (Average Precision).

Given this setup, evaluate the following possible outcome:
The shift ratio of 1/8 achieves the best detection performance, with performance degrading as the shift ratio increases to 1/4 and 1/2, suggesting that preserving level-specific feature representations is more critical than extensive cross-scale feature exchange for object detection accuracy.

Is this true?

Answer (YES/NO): NO